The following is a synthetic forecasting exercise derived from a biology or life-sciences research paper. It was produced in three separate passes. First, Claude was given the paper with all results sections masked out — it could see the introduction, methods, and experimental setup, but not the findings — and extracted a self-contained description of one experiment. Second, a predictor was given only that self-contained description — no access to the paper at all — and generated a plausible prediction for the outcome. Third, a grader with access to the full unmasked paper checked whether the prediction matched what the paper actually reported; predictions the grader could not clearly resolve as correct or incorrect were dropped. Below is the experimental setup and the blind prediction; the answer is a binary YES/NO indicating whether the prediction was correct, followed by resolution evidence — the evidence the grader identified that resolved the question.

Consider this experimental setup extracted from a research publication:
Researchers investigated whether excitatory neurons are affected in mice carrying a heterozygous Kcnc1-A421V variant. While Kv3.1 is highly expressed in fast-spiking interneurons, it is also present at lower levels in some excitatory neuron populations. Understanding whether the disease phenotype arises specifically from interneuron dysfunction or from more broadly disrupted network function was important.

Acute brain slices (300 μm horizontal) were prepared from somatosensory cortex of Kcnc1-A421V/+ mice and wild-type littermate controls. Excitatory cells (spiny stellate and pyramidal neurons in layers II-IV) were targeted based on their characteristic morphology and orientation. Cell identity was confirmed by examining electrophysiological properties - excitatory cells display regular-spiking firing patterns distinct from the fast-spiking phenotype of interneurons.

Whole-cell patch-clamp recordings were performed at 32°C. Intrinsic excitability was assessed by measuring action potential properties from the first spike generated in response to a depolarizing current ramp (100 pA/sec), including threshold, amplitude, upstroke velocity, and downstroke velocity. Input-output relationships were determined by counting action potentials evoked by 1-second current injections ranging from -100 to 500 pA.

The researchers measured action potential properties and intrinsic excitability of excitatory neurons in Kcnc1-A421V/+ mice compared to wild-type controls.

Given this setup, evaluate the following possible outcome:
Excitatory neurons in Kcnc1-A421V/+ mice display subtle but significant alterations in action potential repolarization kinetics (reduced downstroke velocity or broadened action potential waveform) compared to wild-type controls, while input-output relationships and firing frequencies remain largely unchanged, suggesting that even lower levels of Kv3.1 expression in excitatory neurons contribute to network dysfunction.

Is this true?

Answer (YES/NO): NO